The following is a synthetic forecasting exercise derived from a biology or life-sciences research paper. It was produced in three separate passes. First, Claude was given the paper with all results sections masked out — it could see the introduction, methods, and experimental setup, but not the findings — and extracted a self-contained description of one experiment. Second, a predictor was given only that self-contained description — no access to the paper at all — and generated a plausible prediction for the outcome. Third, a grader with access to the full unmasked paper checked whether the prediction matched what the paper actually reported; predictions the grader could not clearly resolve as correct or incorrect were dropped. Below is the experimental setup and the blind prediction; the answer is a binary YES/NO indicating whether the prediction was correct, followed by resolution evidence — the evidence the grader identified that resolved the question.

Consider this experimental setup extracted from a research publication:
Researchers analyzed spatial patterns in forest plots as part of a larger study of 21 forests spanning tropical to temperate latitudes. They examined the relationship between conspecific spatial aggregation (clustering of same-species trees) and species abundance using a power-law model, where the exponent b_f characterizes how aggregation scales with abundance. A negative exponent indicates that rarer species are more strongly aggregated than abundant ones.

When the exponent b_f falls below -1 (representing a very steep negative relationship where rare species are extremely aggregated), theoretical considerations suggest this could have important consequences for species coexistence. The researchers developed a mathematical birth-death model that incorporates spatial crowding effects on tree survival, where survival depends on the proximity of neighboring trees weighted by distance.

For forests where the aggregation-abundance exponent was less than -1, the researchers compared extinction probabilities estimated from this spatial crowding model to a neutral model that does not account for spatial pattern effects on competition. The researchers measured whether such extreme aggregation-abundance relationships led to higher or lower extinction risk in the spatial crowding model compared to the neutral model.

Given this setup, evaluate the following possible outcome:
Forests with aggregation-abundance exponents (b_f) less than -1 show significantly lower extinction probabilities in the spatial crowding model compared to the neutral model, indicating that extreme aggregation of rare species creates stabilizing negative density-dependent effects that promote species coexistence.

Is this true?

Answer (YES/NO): NO